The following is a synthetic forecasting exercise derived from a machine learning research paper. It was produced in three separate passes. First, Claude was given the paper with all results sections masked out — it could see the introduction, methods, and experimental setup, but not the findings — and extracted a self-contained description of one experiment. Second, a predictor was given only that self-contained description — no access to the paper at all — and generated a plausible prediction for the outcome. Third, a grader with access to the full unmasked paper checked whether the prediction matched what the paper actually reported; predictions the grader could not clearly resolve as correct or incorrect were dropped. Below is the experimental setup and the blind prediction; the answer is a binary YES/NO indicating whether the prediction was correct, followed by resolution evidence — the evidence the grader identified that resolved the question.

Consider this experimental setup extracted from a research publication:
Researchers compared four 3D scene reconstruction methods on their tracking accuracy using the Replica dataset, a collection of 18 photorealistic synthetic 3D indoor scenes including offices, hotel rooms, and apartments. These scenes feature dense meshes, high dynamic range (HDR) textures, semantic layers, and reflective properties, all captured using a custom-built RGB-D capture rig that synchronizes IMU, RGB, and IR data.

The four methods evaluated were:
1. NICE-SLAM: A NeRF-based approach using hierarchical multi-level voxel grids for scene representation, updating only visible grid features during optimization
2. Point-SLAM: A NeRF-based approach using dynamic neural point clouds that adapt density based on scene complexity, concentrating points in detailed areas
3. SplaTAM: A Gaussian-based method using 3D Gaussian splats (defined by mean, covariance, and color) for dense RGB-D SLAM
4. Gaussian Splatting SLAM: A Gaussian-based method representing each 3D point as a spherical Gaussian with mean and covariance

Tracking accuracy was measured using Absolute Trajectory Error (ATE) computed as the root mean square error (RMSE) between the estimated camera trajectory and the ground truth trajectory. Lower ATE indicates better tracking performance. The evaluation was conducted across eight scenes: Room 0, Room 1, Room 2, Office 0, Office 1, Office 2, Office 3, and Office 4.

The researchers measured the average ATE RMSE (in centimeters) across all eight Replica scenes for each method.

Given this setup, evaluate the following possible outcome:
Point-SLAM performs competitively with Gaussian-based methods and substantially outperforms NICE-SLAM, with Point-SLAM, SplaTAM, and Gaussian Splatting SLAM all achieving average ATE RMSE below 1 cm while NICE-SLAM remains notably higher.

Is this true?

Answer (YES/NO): YES